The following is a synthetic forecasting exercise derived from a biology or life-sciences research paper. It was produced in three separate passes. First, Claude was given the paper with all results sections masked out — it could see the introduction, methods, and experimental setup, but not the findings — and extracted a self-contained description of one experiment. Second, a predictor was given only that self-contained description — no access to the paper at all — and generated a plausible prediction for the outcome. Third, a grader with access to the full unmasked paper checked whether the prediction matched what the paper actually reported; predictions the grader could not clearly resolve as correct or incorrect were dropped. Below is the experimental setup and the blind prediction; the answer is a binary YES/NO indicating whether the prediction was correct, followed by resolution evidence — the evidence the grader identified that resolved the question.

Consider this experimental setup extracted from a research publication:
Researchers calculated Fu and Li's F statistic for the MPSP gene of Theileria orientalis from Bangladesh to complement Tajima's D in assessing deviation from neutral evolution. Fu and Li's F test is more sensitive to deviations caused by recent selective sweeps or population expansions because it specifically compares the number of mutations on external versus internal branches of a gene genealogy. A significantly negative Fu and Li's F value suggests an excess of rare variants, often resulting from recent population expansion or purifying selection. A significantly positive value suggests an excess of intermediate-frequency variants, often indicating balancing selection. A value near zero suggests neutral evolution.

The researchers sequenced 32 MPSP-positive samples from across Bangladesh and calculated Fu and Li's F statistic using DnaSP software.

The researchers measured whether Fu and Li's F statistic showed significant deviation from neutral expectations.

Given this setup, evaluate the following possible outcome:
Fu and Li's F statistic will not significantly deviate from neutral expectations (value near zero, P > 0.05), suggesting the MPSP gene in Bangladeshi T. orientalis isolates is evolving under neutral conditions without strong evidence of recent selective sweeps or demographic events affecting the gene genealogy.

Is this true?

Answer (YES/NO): NO